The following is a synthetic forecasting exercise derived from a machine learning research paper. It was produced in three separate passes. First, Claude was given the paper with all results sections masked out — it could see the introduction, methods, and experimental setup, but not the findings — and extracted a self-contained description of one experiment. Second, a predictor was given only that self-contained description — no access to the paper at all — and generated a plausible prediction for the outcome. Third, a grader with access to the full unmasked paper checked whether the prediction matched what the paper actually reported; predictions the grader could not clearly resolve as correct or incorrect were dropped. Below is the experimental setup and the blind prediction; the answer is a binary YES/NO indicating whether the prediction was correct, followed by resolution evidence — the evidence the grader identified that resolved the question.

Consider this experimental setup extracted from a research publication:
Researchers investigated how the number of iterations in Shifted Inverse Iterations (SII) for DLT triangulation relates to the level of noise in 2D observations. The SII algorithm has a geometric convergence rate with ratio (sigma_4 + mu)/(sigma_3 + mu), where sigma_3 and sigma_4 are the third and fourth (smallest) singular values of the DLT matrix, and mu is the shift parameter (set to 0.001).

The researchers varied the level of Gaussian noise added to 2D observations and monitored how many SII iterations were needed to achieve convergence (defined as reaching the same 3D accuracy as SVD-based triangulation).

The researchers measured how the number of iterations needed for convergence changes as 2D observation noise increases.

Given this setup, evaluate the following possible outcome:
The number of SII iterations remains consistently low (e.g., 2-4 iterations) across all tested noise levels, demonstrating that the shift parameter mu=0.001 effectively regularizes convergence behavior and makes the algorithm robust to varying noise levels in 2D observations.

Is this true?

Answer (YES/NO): NO